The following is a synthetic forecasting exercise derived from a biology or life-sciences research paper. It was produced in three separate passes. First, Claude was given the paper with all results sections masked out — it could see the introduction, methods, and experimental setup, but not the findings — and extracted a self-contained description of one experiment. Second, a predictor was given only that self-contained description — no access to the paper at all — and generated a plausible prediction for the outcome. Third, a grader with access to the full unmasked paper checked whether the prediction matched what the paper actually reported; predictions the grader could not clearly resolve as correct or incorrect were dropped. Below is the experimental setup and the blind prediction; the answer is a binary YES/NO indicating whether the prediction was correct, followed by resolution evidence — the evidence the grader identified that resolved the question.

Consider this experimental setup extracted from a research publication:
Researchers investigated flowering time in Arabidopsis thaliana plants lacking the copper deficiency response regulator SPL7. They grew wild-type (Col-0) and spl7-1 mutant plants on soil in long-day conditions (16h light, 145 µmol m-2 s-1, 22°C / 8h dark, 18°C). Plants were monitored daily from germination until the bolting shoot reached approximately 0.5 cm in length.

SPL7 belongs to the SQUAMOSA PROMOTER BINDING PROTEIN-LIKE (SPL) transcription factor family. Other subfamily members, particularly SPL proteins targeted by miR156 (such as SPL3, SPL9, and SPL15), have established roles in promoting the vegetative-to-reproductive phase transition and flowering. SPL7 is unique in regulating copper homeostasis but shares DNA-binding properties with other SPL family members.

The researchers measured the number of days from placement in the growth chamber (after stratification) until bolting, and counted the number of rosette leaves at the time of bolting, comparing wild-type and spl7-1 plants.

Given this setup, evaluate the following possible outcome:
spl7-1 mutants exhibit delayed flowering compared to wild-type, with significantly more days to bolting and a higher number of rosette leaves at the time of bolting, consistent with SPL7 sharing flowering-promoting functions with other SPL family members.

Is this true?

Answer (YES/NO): NO